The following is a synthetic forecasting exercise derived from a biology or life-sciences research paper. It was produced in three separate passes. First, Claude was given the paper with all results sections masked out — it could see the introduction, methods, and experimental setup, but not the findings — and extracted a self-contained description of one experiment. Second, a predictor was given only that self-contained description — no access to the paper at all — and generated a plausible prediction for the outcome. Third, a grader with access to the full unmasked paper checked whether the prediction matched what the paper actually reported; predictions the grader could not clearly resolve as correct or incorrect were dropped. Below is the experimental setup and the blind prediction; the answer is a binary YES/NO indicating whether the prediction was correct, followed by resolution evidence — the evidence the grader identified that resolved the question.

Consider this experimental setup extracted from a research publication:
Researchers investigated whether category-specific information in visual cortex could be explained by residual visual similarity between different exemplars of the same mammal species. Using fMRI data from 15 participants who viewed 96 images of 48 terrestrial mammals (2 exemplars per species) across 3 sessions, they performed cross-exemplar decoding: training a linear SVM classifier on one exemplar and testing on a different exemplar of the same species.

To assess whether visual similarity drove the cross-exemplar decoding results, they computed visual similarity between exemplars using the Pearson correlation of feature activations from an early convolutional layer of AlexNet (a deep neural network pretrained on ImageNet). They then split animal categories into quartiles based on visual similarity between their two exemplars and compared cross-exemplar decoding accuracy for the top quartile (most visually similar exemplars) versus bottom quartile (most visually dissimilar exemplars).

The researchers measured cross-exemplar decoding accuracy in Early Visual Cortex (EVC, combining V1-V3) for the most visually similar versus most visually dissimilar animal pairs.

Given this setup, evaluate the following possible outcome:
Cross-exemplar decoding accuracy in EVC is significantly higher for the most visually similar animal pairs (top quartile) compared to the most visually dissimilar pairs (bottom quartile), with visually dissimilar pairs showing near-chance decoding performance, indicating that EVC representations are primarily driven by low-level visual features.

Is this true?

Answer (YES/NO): YES